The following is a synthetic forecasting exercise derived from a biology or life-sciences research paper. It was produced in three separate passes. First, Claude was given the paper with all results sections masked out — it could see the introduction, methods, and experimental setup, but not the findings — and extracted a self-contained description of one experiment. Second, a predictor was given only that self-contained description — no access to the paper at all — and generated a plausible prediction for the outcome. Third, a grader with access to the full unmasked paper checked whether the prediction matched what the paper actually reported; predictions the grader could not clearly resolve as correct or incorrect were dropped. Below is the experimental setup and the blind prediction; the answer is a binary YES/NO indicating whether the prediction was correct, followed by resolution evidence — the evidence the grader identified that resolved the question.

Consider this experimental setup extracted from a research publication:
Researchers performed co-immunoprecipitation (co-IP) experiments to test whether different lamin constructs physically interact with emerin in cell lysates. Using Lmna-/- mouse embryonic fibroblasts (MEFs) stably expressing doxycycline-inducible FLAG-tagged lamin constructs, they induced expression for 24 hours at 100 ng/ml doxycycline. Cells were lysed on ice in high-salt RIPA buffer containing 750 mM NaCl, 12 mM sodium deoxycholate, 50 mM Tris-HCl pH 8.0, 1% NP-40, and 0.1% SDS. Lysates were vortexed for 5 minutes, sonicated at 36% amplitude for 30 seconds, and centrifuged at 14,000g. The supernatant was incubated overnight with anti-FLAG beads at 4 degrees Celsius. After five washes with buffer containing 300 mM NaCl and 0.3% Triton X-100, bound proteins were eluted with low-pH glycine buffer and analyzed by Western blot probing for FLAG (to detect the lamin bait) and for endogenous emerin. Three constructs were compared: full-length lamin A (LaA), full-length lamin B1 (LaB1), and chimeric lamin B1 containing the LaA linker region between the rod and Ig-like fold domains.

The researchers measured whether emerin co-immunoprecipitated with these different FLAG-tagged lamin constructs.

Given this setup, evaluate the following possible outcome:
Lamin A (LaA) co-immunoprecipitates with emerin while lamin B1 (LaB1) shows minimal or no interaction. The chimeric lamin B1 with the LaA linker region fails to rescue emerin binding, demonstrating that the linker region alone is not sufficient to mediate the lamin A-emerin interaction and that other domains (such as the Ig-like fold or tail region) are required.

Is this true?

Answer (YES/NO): NO